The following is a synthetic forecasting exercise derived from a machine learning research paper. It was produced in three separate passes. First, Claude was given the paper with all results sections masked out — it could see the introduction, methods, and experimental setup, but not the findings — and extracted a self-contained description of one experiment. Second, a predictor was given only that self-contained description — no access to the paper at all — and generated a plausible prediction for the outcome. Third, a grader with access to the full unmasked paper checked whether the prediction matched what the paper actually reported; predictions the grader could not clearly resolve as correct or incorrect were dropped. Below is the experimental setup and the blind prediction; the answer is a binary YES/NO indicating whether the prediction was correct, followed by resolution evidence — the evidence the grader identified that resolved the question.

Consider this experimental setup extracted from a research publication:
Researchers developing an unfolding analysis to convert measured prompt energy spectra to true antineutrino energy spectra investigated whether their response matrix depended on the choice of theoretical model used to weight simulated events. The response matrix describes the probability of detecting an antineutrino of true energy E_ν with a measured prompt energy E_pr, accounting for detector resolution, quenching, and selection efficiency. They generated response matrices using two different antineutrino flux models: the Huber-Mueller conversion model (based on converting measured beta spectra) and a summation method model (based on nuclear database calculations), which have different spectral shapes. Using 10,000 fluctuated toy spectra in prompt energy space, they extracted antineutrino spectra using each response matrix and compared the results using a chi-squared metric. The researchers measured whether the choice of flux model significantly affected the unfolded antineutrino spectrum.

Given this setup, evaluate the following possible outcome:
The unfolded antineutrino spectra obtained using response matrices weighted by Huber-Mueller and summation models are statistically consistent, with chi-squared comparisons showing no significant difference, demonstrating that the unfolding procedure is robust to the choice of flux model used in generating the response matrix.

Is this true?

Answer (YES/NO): YES